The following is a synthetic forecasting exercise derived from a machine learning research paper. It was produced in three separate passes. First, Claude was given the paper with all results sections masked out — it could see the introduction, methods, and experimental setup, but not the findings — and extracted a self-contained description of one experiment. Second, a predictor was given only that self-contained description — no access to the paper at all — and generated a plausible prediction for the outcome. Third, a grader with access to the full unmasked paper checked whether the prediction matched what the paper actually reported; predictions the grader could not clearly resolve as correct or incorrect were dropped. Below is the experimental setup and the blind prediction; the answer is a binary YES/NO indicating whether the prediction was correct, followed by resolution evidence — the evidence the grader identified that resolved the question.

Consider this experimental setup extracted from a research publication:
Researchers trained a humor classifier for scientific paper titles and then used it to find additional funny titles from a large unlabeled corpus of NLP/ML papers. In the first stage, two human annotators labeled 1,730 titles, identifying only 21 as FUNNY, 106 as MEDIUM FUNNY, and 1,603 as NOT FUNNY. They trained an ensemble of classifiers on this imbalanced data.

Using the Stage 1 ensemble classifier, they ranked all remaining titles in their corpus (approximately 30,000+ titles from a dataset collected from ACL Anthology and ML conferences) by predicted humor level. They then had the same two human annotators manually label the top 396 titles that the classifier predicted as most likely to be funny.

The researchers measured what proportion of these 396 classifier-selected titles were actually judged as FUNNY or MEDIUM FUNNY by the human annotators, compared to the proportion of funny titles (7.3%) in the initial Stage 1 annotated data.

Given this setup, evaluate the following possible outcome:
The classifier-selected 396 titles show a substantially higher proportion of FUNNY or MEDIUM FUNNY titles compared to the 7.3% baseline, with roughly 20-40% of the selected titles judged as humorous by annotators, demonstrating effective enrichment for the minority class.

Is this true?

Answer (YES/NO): NO